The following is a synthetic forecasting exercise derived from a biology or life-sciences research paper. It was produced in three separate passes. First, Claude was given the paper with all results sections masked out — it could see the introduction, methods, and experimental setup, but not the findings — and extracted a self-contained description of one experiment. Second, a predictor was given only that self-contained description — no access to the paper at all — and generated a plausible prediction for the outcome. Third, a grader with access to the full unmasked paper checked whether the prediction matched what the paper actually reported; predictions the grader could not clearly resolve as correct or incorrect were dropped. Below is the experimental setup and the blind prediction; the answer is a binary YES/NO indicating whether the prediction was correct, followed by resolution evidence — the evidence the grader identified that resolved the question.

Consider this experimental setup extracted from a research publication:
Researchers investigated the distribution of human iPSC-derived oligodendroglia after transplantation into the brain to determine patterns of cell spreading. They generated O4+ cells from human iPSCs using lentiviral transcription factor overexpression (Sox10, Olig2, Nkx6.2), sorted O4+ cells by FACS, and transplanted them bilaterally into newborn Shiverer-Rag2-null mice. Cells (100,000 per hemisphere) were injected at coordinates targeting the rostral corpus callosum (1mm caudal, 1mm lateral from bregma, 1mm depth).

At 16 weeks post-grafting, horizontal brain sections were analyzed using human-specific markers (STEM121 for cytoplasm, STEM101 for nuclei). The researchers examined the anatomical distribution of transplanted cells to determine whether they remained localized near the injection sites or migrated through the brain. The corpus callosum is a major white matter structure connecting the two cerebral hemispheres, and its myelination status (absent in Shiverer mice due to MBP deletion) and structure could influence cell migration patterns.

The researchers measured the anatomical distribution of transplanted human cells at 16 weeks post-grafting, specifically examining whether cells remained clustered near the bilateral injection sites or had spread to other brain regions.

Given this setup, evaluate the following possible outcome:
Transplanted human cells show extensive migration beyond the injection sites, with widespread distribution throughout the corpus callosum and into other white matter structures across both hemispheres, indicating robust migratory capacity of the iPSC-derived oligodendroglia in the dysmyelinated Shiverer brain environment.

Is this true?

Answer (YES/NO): YES